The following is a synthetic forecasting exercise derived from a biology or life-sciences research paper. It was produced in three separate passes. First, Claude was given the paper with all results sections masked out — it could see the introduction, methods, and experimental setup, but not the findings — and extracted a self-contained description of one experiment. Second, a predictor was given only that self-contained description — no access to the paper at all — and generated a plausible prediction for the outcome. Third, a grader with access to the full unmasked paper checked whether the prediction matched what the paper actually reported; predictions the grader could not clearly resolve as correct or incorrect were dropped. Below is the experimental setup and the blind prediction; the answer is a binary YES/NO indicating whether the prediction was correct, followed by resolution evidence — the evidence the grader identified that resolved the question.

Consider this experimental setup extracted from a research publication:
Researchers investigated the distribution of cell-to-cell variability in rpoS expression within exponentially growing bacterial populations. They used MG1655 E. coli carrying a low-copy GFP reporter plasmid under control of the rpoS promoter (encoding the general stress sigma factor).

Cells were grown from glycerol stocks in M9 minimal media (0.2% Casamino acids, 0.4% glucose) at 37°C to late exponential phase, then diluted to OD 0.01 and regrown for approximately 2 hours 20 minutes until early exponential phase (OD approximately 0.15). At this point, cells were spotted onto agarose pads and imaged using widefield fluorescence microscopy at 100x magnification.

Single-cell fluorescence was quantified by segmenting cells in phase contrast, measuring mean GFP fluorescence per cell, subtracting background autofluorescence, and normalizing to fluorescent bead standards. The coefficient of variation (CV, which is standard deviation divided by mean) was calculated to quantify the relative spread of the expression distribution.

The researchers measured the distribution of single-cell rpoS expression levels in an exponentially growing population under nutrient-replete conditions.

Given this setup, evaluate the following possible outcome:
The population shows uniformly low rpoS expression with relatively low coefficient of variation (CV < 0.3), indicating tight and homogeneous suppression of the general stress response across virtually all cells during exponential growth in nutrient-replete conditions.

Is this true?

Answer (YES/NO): NO